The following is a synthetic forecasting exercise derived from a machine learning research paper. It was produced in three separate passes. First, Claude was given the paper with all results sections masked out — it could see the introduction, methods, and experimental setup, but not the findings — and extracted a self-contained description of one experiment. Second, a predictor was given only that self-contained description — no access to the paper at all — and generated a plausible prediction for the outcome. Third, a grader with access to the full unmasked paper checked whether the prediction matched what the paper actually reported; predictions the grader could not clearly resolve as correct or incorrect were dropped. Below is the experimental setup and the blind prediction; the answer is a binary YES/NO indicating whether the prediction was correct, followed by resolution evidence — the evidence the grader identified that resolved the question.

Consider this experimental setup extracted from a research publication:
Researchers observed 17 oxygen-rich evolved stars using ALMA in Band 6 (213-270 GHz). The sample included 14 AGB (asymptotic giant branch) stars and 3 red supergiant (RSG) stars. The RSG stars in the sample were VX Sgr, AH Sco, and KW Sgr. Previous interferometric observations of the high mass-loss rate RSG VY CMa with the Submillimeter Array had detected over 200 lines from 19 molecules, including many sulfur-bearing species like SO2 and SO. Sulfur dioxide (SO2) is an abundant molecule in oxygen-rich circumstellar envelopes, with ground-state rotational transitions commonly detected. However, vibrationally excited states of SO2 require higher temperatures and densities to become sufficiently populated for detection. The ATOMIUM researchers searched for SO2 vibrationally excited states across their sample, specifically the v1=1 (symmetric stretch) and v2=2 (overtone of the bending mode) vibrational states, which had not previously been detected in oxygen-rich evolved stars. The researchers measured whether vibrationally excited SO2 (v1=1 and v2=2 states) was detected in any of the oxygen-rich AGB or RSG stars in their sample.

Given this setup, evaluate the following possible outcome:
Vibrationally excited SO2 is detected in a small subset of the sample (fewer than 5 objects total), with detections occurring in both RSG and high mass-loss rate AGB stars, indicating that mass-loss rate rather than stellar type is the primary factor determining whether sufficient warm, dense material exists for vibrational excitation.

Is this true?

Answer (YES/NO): NO